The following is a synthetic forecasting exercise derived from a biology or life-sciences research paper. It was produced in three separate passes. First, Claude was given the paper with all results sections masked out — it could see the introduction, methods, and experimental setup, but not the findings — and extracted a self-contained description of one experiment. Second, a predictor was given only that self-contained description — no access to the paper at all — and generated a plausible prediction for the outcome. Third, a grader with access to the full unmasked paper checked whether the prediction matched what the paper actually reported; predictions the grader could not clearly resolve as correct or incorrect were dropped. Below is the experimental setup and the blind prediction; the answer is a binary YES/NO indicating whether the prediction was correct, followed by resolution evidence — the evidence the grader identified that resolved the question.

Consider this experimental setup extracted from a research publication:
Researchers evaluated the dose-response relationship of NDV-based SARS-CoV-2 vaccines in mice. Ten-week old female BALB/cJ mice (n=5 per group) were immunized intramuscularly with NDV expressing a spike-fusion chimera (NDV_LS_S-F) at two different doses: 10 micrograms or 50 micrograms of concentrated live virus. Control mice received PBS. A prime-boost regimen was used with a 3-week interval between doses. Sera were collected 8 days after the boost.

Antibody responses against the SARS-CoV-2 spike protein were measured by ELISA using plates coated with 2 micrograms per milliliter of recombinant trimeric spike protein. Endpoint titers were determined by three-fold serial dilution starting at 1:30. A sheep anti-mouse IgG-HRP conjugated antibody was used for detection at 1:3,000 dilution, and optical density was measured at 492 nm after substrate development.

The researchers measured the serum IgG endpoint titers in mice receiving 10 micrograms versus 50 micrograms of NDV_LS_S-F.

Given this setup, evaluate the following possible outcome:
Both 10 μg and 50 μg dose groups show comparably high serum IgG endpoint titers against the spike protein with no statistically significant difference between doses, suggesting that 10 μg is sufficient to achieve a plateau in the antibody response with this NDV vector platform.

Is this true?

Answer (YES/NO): YES